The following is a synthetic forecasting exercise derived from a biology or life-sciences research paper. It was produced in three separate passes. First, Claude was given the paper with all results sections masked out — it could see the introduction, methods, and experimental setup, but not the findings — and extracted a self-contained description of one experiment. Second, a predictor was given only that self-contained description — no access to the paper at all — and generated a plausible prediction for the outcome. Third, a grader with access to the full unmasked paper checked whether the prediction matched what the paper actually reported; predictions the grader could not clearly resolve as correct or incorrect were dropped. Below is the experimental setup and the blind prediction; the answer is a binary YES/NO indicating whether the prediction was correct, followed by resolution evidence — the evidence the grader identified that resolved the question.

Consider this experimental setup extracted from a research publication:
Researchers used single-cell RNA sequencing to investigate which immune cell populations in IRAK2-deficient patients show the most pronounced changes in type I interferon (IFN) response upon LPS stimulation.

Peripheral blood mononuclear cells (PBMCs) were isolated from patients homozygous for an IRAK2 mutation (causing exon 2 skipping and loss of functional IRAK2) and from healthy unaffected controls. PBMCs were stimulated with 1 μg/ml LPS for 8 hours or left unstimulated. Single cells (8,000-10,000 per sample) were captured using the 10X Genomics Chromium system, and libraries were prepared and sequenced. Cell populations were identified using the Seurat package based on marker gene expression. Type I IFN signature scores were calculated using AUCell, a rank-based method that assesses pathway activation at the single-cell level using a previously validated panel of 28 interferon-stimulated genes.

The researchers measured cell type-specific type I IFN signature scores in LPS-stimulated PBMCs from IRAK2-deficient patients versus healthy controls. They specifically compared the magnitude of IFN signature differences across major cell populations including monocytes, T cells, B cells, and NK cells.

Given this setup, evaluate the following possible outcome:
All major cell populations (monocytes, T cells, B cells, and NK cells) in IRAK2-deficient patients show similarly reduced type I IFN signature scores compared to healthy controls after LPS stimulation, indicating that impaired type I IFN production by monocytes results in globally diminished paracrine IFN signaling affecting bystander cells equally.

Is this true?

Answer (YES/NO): NO